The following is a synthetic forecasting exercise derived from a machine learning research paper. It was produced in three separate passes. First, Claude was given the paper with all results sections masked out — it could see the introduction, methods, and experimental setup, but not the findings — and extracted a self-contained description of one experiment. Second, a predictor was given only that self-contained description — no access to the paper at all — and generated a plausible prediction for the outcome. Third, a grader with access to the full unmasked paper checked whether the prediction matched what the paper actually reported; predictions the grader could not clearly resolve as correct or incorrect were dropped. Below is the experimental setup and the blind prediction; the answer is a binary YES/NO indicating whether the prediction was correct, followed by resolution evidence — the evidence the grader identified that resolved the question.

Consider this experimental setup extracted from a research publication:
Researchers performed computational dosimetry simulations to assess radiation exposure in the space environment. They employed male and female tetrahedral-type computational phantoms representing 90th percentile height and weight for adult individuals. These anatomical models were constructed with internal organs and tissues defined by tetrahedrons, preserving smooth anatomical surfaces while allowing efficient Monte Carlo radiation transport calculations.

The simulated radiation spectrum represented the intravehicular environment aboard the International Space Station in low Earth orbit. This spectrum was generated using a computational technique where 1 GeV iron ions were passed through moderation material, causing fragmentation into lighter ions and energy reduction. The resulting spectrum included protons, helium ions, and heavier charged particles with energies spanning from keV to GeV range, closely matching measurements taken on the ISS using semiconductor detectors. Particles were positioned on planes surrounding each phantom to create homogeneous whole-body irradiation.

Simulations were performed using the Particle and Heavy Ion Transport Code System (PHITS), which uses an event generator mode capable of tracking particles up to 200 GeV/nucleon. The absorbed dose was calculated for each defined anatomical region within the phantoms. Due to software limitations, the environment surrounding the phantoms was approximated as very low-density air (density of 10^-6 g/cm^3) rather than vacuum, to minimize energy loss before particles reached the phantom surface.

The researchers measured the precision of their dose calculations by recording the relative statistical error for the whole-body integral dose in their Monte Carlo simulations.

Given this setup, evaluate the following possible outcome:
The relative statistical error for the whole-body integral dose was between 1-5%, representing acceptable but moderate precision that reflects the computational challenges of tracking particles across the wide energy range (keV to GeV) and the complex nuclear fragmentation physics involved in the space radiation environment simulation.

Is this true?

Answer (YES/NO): NO